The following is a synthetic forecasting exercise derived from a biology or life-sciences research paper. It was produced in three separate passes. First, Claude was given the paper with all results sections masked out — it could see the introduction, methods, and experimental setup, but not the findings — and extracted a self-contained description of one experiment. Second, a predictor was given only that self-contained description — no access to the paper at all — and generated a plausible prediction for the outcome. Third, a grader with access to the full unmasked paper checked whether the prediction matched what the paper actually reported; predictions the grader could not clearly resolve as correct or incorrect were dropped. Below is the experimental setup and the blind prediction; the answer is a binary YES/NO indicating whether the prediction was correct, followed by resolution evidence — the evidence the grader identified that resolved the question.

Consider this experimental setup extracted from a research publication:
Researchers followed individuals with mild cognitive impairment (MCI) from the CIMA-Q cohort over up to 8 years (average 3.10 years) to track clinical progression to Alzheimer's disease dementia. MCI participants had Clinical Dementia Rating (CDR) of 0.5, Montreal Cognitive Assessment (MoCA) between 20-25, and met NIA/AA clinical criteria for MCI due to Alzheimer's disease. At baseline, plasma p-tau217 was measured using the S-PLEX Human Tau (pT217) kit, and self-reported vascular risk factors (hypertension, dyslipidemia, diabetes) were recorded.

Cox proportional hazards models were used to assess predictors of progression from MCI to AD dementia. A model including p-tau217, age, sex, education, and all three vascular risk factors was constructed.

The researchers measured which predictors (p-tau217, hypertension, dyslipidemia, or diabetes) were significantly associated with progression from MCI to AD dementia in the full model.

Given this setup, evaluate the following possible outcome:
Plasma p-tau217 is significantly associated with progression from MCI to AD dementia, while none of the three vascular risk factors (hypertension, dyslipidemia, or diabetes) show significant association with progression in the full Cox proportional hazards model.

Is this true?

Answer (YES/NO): YES